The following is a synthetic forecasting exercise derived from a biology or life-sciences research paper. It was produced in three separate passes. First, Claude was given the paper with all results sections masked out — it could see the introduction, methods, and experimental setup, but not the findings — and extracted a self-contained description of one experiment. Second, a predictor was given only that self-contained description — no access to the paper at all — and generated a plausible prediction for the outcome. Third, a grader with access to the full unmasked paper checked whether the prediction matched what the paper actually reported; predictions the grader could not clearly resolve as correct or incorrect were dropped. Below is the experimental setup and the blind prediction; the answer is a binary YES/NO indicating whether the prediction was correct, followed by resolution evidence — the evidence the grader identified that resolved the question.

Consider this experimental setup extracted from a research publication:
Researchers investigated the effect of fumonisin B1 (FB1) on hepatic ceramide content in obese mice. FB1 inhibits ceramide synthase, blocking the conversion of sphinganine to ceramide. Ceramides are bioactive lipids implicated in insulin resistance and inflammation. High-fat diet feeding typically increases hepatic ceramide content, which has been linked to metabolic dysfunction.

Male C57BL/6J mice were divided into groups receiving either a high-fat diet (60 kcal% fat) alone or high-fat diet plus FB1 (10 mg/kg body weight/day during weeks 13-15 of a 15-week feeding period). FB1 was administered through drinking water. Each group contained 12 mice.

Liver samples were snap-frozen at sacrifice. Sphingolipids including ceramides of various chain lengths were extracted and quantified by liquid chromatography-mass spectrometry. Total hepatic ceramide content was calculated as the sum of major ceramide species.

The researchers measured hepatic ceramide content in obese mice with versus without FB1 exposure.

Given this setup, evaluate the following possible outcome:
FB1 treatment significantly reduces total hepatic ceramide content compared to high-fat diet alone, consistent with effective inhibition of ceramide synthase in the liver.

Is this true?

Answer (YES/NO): YES